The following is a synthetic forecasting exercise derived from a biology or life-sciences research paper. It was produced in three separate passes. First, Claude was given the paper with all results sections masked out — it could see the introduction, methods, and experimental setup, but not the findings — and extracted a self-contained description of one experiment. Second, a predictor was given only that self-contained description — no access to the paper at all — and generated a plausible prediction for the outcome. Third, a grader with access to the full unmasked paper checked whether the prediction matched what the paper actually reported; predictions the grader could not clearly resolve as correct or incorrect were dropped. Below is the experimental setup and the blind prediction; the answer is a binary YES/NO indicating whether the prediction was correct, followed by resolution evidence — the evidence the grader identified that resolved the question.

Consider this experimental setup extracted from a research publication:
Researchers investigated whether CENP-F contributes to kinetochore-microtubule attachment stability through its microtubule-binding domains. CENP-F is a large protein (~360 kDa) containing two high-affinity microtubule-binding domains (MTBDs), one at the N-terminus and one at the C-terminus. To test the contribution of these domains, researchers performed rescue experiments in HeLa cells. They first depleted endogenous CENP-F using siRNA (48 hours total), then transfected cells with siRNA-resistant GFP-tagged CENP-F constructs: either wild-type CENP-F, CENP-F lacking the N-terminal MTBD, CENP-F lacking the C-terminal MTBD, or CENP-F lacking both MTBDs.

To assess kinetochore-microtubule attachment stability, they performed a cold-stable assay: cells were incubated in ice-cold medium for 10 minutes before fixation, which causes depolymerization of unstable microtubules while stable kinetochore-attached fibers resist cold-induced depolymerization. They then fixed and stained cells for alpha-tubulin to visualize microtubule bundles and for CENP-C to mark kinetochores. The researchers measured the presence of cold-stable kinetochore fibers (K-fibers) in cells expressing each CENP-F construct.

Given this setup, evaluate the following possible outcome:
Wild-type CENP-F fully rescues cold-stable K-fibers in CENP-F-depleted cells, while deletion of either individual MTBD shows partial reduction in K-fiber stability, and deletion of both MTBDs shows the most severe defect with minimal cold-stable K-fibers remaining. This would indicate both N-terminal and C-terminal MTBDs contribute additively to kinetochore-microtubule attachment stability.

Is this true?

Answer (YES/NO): NO